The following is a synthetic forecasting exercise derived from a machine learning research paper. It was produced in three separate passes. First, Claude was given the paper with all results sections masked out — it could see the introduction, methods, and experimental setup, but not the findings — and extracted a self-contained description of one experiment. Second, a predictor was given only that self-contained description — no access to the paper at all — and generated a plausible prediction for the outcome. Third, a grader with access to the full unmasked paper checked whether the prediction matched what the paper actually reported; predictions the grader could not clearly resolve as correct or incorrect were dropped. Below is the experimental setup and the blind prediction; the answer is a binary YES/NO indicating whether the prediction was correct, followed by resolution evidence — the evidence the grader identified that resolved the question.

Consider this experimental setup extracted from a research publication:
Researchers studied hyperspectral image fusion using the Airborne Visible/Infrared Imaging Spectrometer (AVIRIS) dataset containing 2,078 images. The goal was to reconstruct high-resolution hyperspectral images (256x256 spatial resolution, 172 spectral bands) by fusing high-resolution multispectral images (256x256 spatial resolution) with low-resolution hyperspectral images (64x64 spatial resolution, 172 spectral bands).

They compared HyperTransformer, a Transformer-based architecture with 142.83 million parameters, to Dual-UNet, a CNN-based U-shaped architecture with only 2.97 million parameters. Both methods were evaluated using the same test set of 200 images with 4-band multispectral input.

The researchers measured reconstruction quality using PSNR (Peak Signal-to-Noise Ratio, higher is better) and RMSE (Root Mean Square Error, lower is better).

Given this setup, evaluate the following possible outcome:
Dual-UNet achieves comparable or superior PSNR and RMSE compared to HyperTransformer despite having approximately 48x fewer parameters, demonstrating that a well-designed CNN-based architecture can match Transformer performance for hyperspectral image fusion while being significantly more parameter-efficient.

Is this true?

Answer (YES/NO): YES